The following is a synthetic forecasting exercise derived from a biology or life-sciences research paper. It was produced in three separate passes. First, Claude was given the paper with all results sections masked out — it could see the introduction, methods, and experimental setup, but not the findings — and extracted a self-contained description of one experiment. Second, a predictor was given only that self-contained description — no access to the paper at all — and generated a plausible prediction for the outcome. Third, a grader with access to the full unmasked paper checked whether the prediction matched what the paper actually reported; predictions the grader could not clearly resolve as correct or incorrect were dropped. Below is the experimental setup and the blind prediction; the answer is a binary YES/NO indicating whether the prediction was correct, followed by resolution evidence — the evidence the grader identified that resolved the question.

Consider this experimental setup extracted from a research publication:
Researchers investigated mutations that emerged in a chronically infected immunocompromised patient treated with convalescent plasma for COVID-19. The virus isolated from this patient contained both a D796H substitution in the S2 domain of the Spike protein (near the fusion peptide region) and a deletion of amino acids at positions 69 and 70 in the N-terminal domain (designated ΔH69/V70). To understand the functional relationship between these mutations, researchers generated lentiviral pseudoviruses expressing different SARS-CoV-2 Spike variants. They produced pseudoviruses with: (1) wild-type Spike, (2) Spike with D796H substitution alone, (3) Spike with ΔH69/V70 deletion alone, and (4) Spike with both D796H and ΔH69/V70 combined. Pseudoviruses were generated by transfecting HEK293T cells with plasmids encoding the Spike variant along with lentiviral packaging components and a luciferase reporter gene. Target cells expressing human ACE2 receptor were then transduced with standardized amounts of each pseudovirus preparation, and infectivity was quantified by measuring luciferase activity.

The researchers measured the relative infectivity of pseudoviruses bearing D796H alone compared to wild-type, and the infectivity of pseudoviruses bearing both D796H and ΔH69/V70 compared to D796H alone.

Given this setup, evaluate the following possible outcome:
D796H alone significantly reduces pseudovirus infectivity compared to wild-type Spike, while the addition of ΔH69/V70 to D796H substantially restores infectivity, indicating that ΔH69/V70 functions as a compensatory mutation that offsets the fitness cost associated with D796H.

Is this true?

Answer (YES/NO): YES